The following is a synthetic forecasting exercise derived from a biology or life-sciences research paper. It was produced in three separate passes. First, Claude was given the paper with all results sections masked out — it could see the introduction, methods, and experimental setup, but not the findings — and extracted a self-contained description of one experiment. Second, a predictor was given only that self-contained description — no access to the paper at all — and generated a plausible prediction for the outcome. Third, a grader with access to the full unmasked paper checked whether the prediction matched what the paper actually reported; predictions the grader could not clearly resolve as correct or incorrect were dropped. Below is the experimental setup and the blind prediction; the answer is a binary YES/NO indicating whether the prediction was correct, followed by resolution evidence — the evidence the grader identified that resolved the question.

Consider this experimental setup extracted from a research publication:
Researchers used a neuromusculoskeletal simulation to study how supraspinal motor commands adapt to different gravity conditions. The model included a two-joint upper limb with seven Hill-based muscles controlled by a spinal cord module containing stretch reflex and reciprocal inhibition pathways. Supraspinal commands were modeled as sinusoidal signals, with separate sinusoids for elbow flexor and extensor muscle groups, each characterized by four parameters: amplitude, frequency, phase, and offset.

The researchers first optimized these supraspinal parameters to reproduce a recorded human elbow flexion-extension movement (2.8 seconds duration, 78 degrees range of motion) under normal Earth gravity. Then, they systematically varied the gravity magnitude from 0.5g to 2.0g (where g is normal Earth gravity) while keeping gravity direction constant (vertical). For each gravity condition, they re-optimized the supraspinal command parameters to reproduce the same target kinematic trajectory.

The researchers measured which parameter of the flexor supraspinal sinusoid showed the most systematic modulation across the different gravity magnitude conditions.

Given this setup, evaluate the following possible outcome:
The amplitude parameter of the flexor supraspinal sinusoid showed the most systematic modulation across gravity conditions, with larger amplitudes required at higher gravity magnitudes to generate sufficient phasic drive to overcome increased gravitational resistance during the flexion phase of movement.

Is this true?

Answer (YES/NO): YES